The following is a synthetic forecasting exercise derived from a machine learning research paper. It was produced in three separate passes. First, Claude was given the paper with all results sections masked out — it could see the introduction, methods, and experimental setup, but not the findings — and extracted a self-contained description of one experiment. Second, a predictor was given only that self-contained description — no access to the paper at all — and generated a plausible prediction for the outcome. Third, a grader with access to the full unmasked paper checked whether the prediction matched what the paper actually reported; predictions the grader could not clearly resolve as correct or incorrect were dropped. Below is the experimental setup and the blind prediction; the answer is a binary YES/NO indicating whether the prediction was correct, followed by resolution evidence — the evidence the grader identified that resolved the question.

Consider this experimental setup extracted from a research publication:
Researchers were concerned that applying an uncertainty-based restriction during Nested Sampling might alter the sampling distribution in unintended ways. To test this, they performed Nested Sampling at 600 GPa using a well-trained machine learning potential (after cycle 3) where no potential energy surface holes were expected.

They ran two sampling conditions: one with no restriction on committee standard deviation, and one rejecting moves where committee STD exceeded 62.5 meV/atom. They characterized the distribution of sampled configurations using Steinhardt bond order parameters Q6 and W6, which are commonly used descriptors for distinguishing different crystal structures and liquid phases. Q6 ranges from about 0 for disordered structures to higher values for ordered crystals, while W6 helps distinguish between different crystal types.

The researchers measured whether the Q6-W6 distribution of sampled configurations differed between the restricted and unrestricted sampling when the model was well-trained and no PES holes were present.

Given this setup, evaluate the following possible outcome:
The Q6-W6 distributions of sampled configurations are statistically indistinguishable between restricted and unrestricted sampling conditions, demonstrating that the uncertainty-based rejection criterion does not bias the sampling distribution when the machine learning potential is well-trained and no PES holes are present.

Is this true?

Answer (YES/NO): YES